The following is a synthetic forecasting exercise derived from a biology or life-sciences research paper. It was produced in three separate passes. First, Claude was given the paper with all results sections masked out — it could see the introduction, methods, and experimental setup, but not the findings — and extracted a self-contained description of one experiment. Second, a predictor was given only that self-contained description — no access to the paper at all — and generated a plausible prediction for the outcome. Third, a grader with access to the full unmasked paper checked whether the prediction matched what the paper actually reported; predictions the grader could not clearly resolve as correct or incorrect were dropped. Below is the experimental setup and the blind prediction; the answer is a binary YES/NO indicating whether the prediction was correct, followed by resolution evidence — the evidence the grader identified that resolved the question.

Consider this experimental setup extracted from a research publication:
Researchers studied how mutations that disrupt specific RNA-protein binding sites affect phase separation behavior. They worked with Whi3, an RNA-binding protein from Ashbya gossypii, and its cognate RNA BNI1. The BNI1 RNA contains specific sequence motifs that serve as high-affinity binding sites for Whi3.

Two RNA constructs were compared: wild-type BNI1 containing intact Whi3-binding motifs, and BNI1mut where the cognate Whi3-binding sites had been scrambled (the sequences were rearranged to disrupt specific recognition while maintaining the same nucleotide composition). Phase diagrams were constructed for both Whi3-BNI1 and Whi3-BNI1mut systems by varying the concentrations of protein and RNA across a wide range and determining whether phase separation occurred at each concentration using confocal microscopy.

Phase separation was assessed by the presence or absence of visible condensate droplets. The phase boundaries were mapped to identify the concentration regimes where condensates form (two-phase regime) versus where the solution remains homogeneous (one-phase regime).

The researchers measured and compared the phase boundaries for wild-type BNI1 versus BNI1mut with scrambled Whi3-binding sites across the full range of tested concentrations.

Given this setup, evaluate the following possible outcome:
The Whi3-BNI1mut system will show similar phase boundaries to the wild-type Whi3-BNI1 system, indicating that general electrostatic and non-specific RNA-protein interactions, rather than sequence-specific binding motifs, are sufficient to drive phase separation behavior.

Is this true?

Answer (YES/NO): NO